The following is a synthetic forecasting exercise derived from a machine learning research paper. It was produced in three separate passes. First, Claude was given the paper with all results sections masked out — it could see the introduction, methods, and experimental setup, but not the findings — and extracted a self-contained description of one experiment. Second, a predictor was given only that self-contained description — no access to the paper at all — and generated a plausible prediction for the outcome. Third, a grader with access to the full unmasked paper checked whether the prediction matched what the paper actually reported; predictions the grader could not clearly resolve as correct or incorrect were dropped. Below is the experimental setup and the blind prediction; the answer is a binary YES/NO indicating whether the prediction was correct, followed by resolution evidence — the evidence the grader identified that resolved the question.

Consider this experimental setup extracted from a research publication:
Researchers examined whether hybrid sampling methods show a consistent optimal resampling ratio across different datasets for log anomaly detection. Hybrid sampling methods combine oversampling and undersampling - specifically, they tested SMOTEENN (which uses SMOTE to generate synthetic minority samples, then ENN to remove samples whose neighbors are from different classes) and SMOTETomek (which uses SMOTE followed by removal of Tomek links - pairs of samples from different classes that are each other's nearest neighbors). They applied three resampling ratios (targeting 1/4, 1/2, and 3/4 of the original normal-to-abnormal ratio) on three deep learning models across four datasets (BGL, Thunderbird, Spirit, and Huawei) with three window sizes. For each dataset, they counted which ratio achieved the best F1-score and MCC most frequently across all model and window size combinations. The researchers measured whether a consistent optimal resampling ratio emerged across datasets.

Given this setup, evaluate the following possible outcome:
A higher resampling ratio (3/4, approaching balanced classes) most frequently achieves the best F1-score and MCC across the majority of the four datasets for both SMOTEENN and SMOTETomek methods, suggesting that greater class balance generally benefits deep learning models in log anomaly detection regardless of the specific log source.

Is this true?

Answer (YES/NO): NO